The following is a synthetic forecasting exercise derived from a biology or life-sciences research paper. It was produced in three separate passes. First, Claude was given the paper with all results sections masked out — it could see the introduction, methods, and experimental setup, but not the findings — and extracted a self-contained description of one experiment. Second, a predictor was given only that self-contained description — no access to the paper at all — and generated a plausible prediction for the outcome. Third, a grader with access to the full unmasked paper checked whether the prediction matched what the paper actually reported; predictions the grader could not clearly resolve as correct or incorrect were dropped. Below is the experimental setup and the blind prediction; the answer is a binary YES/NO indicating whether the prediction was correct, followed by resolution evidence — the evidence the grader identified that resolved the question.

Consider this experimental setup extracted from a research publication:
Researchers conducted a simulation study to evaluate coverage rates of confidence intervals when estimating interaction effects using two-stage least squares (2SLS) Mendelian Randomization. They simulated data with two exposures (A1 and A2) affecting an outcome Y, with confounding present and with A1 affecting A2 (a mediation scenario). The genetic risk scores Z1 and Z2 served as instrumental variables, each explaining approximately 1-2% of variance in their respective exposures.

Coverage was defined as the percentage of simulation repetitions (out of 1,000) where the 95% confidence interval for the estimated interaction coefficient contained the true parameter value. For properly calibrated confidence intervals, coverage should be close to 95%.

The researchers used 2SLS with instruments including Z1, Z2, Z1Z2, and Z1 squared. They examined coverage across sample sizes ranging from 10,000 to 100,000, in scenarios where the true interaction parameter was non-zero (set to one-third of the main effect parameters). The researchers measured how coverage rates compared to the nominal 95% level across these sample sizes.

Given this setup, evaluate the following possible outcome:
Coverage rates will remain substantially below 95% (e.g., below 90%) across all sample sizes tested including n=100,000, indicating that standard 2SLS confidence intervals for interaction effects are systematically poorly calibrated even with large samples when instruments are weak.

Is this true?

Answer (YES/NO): NO